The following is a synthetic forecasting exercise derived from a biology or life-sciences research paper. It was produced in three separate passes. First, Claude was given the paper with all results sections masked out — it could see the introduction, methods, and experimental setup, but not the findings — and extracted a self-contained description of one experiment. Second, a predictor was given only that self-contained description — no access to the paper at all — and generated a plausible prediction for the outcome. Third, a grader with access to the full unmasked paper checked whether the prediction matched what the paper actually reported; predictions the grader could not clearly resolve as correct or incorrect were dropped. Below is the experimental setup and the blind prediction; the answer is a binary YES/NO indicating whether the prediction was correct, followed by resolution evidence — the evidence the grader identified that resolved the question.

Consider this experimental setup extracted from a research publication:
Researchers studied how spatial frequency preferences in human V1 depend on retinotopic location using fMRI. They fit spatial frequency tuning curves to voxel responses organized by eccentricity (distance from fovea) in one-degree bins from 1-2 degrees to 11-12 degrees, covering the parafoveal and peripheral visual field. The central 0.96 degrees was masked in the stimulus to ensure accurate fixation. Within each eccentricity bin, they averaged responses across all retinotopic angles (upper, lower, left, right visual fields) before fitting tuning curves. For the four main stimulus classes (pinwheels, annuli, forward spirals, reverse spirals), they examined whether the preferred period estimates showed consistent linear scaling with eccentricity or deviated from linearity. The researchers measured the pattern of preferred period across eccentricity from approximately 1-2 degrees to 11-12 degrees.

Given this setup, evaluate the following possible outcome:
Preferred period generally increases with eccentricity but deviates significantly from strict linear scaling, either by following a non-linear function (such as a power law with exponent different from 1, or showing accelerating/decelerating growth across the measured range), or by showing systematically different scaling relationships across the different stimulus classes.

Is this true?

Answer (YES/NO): YES